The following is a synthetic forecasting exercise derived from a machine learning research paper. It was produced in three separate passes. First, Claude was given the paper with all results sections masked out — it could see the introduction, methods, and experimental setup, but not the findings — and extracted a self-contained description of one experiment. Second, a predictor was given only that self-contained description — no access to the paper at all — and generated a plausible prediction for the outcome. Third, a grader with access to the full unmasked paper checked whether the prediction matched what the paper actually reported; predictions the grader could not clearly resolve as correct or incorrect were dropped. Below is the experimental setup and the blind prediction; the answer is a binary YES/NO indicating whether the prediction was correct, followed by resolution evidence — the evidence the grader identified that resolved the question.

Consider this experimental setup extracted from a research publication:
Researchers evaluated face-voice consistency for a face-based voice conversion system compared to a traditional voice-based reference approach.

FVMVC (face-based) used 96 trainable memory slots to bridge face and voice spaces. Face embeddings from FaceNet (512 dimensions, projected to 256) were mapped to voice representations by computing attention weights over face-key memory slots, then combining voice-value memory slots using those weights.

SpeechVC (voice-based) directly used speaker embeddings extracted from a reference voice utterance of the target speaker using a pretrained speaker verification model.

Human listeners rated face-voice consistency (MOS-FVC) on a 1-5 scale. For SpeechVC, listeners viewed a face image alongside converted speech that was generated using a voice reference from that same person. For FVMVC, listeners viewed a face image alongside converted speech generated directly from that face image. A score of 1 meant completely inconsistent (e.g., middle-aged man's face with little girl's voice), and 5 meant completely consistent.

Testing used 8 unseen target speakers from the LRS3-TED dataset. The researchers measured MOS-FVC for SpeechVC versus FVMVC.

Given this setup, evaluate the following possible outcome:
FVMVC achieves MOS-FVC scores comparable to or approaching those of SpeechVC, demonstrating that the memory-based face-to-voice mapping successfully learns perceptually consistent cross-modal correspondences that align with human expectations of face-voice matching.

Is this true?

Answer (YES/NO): YES